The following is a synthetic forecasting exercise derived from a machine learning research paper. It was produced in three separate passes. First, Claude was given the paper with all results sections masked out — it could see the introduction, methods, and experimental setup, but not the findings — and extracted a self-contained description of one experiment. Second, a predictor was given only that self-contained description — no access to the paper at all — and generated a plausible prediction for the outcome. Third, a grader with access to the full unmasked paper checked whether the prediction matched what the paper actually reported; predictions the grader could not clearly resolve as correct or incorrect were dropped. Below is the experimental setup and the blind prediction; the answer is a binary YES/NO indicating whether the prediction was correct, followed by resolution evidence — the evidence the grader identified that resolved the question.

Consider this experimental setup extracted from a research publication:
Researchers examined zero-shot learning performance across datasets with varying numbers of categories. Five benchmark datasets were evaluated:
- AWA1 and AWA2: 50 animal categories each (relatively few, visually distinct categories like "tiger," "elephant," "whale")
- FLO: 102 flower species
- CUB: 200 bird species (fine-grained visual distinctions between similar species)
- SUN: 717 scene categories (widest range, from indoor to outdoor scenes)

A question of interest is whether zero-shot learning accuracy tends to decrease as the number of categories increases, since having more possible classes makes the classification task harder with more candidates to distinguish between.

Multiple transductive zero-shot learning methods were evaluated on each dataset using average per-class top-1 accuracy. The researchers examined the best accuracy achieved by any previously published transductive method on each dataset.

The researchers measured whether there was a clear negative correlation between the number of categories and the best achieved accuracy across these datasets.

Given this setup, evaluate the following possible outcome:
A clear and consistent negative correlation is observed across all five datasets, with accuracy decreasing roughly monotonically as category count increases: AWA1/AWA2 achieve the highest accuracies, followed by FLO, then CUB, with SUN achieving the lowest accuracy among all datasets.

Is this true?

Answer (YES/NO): NO